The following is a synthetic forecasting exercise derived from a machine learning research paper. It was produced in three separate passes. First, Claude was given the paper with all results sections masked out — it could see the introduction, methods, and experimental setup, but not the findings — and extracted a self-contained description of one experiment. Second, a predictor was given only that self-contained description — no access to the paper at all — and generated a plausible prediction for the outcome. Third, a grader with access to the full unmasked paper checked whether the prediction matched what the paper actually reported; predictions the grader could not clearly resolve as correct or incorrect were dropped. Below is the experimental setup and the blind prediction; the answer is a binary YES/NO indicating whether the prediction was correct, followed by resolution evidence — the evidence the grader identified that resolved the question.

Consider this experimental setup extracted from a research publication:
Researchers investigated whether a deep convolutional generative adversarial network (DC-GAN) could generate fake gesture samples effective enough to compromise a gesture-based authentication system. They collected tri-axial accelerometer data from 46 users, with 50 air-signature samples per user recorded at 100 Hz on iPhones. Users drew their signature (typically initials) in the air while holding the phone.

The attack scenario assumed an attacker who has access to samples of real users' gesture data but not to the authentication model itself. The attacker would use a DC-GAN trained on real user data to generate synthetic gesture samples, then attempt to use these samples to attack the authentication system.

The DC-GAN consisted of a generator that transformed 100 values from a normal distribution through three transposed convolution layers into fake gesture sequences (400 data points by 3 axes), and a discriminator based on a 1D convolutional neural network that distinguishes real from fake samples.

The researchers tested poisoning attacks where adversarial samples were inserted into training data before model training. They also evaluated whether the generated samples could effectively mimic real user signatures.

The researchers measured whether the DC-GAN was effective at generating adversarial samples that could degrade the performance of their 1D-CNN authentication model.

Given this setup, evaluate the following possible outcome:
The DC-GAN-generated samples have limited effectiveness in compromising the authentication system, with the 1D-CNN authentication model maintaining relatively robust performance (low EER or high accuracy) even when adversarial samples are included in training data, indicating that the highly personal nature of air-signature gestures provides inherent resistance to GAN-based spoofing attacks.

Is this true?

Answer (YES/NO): YES